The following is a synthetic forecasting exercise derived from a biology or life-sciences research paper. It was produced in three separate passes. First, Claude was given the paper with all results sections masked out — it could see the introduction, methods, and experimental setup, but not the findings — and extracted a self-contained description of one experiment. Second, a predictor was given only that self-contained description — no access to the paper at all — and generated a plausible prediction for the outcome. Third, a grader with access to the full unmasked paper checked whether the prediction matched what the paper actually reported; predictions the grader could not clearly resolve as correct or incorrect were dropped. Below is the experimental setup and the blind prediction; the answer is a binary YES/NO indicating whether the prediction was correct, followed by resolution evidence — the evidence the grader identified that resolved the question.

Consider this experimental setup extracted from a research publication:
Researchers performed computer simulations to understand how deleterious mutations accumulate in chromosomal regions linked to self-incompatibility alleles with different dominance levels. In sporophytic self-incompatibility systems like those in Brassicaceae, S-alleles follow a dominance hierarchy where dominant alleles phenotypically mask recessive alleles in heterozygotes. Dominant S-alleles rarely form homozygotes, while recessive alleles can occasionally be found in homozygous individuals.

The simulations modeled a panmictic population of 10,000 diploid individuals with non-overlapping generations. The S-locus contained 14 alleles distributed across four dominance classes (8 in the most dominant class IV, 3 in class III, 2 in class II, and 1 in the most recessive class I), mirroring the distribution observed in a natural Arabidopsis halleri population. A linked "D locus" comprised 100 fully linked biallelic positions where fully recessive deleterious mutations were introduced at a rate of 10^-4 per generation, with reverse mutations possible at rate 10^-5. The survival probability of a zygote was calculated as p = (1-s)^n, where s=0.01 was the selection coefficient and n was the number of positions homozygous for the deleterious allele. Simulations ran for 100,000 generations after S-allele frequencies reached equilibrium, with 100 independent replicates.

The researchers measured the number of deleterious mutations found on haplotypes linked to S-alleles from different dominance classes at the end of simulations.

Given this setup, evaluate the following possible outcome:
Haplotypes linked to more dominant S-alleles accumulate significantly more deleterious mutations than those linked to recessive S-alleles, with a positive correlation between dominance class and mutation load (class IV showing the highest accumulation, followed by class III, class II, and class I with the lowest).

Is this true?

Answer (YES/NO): NO